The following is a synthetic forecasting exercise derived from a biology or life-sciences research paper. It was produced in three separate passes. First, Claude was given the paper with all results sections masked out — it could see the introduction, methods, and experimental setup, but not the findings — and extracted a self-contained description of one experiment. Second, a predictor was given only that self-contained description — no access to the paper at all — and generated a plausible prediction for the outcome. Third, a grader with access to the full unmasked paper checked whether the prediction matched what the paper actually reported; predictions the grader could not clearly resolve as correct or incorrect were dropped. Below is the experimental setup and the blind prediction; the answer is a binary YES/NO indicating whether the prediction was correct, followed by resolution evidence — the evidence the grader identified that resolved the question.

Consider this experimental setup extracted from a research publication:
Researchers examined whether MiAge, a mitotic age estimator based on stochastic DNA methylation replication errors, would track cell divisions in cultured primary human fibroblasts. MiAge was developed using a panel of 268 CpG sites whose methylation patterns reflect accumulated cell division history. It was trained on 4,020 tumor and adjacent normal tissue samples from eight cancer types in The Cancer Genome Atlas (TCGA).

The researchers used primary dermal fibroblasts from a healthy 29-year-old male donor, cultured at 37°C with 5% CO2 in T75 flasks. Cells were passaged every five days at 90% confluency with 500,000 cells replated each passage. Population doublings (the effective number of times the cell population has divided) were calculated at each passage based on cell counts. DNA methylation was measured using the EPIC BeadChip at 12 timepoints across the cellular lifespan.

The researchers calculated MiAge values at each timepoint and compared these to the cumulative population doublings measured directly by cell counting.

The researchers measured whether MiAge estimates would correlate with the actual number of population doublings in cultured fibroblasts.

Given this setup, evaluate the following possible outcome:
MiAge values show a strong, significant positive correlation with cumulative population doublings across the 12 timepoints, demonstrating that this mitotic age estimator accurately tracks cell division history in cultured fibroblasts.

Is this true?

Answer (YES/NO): YES